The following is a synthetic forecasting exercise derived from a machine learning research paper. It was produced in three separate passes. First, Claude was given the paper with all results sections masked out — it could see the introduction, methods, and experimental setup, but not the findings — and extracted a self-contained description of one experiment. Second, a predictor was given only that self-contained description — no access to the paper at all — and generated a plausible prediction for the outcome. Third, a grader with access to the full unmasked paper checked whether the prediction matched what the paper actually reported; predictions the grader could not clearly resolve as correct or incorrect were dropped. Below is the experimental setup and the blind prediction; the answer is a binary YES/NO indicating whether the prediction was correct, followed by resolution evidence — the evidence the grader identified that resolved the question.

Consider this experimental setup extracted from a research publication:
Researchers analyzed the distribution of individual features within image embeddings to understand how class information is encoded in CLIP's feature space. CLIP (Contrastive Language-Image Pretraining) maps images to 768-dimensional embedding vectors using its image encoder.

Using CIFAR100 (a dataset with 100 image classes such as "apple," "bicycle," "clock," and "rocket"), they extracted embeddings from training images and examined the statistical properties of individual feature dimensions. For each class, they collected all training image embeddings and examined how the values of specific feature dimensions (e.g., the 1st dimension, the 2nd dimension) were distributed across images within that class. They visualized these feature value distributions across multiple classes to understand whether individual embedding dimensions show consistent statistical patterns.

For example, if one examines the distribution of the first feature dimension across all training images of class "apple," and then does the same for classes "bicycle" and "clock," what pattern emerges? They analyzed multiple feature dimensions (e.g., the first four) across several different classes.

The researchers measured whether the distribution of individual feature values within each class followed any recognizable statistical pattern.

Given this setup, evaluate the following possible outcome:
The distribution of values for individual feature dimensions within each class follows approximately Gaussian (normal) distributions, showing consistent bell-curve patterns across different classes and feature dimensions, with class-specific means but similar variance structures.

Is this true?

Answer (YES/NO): YES